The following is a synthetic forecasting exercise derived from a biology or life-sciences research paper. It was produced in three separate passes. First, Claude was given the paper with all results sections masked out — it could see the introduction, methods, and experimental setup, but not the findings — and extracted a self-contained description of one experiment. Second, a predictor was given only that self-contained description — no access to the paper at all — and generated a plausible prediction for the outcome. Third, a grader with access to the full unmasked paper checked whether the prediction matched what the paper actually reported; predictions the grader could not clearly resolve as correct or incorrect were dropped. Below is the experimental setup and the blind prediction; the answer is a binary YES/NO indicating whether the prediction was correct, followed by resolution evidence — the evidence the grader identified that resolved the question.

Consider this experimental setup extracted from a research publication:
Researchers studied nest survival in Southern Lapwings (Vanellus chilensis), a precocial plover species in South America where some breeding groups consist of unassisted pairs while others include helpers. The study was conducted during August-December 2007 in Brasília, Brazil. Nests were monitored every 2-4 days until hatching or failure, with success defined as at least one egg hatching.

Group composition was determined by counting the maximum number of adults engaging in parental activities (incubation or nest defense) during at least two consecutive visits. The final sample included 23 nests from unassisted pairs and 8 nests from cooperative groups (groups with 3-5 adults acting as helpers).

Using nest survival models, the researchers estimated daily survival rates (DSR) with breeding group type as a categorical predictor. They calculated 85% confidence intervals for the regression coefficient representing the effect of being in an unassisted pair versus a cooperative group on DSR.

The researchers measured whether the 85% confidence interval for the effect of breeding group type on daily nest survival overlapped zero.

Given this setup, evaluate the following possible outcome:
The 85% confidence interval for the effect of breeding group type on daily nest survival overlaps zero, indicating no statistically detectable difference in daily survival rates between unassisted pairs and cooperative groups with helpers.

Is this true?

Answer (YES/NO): YES